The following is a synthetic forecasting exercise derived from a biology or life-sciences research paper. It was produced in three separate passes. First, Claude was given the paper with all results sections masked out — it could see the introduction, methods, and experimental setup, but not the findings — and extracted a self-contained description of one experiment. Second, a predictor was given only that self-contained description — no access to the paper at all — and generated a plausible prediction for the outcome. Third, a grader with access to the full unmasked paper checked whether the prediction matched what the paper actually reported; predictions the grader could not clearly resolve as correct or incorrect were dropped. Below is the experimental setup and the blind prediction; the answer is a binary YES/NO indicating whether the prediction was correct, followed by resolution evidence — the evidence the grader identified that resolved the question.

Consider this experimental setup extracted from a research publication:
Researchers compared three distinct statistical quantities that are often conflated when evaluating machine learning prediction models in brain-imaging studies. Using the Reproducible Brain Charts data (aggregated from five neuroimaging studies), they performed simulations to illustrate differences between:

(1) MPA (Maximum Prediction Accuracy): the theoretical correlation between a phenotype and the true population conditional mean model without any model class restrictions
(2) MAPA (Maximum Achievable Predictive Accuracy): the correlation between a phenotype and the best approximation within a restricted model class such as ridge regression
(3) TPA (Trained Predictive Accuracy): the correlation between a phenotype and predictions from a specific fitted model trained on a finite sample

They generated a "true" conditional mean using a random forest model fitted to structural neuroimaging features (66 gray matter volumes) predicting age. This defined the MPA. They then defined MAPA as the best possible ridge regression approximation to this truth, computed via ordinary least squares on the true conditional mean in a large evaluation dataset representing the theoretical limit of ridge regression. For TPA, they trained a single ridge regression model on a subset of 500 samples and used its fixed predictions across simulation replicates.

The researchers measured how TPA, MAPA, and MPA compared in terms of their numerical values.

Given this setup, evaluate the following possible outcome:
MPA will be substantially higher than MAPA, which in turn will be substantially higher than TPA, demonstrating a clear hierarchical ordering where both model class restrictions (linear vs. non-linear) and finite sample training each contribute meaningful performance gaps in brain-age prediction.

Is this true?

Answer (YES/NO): NO